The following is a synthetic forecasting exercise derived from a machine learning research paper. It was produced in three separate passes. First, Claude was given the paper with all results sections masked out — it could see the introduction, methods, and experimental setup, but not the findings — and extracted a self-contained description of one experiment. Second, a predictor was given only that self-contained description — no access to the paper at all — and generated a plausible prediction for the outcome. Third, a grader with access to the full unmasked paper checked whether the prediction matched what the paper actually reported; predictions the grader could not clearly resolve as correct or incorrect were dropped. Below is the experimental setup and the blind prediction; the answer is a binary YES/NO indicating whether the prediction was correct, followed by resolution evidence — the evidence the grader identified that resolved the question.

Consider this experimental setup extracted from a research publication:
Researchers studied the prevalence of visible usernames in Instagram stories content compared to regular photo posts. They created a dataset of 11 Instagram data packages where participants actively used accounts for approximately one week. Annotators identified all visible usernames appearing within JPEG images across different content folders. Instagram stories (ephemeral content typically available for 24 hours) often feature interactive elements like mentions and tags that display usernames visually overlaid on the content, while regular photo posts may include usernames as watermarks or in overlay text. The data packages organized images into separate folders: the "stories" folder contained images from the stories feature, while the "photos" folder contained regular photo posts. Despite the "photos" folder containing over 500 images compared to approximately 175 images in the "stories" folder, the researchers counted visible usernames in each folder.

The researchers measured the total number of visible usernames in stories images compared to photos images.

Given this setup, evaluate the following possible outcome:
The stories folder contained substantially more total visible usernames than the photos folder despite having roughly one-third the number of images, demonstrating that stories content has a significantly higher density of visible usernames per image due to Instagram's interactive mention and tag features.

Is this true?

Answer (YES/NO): YES